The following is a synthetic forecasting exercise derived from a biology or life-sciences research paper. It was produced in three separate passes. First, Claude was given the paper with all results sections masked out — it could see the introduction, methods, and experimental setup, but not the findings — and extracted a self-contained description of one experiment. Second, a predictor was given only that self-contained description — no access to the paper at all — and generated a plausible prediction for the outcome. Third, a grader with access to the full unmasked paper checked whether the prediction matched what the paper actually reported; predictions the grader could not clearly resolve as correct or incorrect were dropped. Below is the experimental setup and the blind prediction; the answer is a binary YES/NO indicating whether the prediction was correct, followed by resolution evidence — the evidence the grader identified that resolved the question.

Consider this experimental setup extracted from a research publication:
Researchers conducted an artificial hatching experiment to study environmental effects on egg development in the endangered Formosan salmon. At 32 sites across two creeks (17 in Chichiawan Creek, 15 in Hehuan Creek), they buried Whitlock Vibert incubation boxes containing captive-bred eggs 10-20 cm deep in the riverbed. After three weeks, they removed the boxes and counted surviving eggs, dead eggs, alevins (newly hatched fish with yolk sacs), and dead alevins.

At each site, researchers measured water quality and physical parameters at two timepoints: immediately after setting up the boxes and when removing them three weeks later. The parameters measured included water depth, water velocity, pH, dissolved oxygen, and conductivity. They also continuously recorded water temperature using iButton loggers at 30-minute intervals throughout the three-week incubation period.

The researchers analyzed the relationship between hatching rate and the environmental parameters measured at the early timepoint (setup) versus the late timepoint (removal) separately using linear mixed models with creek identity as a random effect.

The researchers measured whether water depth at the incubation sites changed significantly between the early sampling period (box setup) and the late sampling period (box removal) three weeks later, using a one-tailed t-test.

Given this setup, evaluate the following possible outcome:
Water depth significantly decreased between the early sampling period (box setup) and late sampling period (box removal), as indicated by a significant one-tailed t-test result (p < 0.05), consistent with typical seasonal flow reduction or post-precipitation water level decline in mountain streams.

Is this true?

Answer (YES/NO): YES